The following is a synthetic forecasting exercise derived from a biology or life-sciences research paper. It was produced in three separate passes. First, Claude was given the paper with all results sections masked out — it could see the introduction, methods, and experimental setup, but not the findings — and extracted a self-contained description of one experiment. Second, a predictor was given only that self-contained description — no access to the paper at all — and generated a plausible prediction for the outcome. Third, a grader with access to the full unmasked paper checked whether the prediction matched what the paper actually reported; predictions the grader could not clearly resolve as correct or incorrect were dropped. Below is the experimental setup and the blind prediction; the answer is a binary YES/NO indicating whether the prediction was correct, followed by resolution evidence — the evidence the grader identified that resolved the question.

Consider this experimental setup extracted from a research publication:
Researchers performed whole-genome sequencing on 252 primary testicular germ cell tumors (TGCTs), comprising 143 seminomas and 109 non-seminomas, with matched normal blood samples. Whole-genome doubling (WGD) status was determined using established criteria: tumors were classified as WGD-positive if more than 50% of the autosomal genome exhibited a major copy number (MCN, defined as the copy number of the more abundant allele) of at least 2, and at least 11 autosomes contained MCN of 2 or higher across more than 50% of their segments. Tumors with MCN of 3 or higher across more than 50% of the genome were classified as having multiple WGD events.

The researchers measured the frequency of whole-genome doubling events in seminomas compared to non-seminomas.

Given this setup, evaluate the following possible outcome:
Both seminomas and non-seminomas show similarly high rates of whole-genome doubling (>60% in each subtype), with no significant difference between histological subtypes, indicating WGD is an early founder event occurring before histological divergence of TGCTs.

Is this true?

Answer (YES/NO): YES